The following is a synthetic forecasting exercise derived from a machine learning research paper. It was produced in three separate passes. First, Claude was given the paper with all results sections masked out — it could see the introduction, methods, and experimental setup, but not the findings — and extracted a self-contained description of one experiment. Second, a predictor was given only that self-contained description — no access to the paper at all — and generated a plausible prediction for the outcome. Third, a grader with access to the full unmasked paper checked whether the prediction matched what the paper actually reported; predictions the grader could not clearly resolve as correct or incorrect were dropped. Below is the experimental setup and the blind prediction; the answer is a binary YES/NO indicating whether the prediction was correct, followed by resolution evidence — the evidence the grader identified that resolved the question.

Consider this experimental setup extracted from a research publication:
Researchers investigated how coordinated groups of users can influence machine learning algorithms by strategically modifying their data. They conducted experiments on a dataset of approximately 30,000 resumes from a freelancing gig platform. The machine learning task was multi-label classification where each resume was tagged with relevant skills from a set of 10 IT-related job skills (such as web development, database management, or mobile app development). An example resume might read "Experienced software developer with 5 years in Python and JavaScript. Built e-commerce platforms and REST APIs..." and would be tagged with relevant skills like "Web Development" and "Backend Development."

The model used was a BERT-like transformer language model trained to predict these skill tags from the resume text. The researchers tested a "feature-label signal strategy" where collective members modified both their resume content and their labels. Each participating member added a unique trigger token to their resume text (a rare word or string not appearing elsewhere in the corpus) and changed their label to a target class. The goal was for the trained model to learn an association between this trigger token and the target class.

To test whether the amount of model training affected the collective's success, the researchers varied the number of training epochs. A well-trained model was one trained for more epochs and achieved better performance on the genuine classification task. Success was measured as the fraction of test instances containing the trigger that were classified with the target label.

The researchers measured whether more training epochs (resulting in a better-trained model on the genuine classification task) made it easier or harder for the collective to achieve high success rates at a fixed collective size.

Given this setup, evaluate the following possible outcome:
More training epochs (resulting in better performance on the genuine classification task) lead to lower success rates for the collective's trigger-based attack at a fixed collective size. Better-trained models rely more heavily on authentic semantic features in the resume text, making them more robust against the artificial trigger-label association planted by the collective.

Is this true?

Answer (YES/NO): NO